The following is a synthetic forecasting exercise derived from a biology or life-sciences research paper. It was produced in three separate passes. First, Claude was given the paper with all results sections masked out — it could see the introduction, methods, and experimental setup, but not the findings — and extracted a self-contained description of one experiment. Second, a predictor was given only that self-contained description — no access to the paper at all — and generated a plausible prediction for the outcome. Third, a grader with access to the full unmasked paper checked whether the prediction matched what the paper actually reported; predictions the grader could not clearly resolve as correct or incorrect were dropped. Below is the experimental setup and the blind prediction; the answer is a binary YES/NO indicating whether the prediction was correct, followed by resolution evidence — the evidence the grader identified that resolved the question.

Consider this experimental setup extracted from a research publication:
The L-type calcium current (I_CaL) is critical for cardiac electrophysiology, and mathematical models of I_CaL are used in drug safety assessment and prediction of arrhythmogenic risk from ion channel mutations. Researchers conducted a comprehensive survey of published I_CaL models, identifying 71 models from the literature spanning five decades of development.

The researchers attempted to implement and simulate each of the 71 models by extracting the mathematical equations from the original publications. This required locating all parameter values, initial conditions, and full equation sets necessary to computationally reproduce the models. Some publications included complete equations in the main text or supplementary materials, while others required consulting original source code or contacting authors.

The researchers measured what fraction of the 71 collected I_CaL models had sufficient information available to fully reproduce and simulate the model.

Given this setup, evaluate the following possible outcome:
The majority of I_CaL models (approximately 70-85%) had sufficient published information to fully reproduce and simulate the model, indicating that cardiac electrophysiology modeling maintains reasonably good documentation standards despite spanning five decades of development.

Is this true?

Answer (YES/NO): YES